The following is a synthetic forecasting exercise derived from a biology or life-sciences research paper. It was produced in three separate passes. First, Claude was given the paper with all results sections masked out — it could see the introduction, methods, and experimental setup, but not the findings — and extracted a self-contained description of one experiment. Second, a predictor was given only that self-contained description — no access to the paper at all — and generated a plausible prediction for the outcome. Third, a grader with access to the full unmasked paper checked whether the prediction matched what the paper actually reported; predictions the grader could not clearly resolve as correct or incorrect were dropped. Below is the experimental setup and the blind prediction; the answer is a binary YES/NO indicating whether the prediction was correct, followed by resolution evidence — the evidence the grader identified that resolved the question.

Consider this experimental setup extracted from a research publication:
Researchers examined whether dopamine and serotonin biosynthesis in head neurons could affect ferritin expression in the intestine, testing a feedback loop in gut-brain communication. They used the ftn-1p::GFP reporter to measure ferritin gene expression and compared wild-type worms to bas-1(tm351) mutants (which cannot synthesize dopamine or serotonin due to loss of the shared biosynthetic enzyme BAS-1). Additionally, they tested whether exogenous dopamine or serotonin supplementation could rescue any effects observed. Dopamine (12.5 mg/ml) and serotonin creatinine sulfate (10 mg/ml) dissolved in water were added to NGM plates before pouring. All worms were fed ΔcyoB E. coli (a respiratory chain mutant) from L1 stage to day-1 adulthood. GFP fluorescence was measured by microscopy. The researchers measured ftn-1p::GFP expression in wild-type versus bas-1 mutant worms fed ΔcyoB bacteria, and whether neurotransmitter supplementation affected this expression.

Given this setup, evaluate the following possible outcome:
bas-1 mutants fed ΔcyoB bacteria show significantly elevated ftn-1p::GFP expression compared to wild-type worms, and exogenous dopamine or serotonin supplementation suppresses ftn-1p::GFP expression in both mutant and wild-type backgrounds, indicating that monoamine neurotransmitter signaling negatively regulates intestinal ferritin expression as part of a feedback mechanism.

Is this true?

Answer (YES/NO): NO